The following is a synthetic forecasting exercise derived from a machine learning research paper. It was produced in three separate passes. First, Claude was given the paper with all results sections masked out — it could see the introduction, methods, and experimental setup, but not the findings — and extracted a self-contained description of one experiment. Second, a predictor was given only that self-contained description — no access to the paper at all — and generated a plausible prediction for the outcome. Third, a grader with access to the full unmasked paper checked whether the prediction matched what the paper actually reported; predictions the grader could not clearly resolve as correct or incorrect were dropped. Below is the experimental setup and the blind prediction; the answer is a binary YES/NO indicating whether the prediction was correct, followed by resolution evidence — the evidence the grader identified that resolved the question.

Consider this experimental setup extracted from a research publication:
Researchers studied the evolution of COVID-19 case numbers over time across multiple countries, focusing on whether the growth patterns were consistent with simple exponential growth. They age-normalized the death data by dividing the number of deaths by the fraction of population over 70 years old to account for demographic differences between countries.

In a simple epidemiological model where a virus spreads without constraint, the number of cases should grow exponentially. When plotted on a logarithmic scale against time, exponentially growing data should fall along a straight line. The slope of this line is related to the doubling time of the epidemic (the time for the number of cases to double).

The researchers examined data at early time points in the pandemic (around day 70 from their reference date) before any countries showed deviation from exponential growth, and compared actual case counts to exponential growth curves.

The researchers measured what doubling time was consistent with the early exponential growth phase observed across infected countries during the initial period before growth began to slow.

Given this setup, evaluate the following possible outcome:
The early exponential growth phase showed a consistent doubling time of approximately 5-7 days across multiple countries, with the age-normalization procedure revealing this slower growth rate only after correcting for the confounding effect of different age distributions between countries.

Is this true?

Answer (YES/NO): NO